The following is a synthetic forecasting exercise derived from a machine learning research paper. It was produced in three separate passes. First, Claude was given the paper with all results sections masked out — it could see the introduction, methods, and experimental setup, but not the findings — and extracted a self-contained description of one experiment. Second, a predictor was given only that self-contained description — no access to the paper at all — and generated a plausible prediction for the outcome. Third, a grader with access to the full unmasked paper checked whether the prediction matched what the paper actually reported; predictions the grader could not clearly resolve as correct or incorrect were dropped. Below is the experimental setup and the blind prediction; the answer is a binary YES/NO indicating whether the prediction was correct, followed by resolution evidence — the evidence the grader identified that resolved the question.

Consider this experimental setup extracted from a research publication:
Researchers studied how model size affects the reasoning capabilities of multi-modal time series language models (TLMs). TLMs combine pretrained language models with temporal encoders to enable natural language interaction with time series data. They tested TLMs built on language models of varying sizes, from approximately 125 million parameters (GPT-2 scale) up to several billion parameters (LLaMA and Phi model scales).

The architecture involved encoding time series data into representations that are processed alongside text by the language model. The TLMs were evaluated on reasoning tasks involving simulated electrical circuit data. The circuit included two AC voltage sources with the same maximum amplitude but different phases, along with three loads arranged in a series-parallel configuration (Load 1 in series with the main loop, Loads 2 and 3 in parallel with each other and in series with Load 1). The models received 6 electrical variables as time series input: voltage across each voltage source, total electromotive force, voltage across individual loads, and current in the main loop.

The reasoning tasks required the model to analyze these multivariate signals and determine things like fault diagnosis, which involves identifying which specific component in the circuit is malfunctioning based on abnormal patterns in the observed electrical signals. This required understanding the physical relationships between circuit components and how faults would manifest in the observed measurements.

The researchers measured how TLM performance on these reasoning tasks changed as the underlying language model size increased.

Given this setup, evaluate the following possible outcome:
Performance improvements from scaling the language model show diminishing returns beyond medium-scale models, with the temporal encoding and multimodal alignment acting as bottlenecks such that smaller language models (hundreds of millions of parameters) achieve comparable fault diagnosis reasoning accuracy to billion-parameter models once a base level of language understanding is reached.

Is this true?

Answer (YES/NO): NO